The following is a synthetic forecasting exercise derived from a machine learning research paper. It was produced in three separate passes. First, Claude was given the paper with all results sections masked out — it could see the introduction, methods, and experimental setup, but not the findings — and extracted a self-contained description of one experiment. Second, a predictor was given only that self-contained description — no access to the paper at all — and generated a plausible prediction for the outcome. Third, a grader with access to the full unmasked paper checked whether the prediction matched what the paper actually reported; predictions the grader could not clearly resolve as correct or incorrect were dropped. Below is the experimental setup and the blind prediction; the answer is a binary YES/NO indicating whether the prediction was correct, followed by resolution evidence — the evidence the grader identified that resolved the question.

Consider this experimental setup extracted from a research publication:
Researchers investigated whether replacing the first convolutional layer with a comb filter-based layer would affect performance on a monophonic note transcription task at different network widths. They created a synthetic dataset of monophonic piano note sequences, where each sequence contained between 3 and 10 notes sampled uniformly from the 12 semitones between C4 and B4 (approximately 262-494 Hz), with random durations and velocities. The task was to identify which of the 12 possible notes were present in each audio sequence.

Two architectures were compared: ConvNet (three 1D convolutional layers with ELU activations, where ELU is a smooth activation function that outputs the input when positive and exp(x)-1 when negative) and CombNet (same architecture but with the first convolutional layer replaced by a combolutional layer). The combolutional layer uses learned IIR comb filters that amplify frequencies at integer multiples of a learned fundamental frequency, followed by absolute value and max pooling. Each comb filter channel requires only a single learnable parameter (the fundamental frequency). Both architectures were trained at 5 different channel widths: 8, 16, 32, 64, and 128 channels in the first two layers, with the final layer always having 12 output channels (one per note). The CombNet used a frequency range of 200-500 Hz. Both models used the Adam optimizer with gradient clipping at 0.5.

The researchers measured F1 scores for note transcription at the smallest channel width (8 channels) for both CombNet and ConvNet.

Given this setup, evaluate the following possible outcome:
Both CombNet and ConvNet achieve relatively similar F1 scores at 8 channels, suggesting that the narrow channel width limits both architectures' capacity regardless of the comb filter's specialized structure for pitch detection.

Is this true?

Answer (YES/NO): NO